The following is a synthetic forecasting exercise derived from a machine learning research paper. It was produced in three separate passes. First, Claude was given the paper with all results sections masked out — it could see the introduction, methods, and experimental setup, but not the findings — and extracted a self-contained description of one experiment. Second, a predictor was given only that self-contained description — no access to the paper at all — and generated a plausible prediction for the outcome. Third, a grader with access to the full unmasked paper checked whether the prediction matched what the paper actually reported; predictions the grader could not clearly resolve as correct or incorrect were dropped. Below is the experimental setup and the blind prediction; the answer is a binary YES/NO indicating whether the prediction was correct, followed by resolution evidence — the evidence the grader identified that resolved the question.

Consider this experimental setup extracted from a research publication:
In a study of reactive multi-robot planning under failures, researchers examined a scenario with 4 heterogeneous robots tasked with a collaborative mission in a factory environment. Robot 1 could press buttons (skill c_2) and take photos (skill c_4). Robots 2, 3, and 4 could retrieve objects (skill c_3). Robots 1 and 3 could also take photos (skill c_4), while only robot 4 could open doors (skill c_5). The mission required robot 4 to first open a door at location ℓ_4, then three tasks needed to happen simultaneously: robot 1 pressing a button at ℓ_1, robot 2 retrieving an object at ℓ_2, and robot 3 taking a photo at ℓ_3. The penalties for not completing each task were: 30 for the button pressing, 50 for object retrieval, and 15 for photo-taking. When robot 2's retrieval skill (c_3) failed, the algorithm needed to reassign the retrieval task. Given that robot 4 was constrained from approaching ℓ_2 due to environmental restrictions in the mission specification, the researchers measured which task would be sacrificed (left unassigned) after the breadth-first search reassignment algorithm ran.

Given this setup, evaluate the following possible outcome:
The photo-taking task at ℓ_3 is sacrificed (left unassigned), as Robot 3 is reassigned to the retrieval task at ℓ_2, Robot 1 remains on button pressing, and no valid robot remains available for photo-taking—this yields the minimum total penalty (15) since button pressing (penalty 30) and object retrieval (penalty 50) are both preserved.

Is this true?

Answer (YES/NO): YES